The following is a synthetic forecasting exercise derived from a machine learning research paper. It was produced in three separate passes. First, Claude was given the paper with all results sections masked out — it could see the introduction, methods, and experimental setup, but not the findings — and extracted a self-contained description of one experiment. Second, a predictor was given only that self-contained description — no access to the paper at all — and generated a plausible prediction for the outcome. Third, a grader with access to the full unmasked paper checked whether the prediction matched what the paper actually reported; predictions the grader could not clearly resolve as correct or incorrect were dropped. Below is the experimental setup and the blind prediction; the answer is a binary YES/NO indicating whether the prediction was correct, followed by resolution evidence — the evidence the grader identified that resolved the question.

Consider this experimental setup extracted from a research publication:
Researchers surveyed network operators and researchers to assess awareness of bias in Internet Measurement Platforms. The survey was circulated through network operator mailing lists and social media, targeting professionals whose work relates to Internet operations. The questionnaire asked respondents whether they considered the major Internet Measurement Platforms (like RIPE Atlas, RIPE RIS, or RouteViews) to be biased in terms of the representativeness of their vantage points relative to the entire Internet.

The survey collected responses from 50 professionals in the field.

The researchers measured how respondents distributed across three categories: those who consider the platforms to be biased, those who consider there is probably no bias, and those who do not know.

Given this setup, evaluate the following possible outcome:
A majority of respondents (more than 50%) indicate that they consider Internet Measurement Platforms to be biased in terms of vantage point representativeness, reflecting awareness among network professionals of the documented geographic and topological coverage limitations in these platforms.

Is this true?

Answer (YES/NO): YES